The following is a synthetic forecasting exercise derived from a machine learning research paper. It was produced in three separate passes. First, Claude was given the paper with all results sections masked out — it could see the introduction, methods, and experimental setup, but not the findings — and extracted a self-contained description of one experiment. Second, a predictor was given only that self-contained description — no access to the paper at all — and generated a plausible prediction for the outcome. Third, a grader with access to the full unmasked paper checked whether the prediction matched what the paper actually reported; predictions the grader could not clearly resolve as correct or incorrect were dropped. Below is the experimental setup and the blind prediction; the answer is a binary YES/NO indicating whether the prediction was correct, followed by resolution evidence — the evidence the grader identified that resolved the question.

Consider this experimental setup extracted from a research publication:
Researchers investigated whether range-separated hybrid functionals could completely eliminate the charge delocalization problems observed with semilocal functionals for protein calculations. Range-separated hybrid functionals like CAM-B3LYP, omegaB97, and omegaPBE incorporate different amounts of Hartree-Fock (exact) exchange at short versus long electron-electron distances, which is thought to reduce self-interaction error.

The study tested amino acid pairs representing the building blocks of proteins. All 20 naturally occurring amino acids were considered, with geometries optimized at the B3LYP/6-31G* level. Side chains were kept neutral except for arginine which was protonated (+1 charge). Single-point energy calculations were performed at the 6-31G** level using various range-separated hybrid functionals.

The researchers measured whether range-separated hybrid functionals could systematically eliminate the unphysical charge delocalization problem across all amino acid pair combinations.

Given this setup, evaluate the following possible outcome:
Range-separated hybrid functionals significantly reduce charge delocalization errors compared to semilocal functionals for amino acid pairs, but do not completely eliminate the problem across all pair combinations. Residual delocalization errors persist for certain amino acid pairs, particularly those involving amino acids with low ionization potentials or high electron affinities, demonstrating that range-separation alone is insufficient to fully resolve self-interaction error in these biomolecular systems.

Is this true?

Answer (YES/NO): NO